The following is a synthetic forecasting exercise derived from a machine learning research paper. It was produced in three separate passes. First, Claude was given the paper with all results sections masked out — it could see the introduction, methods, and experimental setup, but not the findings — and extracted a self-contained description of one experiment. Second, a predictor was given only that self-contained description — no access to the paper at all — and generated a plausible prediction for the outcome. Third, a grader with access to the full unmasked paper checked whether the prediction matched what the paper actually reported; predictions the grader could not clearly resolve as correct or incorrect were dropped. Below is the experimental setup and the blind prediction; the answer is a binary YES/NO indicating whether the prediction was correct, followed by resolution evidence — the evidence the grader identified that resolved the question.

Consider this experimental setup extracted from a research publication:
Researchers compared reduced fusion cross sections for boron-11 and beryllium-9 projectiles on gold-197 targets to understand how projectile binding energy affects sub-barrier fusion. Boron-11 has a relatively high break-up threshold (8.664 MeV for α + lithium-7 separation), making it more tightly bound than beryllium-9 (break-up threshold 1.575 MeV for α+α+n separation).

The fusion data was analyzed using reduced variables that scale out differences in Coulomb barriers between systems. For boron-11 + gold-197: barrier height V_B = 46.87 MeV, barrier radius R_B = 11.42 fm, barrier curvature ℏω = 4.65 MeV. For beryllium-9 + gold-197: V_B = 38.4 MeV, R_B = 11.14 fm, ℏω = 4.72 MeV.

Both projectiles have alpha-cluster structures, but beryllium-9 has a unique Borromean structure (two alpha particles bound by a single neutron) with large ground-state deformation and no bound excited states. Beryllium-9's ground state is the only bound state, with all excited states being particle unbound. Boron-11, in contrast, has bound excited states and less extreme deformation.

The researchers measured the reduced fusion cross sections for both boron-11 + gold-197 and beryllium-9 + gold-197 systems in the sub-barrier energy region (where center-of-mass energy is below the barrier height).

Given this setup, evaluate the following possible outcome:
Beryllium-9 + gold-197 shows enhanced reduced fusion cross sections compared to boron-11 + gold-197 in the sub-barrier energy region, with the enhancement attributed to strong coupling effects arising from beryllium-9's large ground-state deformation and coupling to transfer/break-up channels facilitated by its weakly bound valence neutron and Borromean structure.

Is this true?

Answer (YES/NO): NO